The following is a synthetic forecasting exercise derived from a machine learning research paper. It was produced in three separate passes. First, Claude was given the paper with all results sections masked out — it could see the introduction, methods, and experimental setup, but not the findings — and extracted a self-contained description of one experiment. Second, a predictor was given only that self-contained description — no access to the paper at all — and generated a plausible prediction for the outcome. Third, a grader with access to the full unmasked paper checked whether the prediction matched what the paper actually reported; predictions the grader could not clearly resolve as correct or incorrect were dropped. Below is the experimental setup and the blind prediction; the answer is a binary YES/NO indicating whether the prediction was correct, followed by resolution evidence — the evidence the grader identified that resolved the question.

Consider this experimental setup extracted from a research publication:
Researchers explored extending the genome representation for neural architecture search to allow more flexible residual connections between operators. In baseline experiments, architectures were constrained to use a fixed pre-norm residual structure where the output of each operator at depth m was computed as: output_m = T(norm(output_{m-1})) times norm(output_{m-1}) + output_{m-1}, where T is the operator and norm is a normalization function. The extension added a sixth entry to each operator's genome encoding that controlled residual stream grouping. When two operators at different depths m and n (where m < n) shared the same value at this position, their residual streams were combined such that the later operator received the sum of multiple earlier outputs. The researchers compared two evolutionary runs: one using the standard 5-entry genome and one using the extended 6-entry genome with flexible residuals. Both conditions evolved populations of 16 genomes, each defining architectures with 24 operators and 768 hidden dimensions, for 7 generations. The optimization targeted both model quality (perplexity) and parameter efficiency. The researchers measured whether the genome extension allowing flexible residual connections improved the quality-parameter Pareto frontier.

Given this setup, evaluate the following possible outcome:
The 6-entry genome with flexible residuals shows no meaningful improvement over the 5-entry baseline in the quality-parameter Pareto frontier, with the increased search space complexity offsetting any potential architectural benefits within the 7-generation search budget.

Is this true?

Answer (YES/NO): NO